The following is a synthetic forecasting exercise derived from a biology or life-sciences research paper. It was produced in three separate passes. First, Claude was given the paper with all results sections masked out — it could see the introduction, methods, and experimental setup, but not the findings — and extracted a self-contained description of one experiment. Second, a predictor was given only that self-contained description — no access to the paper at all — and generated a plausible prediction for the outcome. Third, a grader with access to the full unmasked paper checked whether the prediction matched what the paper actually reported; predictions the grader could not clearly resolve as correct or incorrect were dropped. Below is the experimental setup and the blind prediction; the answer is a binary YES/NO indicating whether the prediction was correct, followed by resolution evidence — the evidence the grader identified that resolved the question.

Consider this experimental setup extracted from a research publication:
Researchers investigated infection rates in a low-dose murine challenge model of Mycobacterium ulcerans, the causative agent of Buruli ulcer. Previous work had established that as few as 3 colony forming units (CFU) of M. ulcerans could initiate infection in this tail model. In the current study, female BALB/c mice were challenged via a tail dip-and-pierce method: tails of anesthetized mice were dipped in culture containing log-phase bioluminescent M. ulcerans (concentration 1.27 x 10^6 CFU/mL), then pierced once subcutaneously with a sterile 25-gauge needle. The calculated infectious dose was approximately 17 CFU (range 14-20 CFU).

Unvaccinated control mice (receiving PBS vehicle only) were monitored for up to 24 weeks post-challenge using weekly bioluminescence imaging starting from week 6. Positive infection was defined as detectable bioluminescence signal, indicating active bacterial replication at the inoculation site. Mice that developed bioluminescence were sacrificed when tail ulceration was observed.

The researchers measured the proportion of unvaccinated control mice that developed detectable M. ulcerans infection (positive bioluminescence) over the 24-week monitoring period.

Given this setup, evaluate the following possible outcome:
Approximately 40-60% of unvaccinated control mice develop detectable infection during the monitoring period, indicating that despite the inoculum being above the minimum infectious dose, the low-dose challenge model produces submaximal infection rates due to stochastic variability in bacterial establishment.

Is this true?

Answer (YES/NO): NO